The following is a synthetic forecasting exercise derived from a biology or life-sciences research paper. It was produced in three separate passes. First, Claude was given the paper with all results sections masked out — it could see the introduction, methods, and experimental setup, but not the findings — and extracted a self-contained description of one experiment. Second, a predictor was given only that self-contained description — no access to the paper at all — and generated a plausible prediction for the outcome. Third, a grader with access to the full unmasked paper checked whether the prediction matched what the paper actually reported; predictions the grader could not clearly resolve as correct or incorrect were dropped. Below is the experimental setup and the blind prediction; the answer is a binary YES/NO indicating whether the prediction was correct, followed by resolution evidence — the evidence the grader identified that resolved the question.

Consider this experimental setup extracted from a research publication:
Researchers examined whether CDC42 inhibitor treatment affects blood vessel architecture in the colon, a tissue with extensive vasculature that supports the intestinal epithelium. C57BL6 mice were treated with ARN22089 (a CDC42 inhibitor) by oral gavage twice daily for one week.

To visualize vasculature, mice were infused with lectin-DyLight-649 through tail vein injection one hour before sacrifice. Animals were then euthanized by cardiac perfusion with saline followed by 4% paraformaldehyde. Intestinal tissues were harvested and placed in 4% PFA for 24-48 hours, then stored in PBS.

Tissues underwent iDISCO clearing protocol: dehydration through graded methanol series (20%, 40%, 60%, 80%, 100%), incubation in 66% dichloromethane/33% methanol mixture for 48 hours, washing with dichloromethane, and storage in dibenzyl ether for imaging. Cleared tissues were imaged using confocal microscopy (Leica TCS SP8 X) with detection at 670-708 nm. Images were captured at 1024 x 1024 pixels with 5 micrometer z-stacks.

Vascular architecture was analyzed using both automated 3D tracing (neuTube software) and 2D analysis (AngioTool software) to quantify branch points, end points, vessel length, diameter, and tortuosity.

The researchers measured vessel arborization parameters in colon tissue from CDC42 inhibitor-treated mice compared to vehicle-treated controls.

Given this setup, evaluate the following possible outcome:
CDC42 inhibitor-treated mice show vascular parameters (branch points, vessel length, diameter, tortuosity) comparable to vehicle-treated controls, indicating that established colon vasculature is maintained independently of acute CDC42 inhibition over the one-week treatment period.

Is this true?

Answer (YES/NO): NO